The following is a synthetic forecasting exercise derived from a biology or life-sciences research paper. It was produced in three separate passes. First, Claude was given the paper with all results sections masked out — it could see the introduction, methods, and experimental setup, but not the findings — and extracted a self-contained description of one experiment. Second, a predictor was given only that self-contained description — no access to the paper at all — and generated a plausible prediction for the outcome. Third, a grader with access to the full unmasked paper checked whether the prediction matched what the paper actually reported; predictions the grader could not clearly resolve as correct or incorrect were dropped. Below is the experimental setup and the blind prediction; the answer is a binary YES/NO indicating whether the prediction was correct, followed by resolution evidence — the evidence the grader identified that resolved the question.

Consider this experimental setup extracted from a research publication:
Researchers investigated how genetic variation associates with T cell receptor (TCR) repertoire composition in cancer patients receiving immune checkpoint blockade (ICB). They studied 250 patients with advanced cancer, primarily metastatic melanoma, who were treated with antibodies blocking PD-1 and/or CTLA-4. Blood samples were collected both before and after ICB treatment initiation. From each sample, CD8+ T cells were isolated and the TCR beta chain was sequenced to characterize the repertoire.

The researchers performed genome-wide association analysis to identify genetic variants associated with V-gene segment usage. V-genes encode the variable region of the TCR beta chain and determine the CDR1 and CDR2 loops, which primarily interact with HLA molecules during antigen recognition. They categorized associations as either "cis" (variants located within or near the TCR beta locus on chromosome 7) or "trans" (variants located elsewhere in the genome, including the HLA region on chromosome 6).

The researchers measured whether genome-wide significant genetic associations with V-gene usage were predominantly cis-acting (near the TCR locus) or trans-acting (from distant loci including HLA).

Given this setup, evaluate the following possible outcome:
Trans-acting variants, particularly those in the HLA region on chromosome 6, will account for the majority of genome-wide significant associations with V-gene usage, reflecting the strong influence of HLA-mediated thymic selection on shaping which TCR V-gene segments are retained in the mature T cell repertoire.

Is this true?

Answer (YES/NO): NO